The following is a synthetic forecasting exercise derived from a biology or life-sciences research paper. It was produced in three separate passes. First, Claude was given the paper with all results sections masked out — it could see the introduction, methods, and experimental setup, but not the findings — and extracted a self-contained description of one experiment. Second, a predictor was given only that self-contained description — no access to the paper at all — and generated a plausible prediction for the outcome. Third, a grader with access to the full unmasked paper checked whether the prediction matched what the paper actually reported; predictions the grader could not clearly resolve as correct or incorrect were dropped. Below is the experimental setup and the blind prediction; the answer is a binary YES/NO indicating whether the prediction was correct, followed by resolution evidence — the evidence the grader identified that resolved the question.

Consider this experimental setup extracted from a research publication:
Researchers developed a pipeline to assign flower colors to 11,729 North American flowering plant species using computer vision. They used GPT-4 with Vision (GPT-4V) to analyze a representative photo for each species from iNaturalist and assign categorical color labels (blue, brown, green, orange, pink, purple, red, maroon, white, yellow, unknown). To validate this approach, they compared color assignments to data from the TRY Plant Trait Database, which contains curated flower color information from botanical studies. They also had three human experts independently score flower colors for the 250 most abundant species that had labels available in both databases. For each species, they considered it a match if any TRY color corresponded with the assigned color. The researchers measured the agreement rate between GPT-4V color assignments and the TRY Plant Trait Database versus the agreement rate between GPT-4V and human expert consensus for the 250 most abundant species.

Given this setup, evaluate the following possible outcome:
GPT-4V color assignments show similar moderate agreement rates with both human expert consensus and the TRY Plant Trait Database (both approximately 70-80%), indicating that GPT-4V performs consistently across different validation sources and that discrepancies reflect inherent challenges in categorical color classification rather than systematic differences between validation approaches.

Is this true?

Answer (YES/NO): NO